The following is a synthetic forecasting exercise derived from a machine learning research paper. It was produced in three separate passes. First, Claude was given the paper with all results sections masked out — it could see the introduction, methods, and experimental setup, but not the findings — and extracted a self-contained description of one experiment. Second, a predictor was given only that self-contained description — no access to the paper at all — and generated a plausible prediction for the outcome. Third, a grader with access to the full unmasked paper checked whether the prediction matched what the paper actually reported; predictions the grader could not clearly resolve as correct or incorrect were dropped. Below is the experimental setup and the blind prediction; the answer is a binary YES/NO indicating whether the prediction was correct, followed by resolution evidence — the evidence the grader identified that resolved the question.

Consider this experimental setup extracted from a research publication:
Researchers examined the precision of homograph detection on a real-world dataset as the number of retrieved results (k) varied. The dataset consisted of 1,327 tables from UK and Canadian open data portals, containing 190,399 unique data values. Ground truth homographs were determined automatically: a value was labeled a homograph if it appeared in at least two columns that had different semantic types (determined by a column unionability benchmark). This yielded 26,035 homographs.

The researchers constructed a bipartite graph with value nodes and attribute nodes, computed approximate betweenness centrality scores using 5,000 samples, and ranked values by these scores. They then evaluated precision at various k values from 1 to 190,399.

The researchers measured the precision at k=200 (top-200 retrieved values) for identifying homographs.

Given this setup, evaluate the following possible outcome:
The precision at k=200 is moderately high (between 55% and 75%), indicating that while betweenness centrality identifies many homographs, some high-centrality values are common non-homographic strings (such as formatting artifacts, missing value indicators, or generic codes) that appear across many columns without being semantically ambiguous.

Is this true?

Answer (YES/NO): NO